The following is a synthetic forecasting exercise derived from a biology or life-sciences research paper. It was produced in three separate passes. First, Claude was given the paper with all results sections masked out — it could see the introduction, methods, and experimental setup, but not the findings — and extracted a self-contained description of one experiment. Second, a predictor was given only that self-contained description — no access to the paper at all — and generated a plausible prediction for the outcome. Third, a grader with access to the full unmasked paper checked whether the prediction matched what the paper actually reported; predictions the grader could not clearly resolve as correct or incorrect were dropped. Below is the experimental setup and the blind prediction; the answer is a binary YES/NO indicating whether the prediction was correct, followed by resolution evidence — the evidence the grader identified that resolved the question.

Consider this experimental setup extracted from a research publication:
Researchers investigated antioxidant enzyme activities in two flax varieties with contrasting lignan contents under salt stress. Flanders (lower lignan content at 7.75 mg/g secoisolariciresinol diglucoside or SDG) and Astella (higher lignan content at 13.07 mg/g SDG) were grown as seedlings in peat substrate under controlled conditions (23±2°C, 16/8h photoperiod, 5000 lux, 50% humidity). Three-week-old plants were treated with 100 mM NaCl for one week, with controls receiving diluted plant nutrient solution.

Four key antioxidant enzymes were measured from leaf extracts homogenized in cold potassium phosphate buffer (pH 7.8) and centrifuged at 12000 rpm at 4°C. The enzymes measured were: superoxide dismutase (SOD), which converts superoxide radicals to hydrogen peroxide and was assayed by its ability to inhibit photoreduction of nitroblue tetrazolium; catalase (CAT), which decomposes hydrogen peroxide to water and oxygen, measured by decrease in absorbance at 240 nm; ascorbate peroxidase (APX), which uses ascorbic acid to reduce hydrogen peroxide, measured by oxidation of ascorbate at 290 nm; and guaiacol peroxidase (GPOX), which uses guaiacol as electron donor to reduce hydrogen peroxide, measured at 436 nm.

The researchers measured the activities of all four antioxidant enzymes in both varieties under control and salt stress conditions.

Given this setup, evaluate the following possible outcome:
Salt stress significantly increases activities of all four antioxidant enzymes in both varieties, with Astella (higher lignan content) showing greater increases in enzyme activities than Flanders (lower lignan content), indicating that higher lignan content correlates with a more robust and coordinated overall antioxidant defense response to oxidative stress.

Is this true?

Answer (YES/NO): YES